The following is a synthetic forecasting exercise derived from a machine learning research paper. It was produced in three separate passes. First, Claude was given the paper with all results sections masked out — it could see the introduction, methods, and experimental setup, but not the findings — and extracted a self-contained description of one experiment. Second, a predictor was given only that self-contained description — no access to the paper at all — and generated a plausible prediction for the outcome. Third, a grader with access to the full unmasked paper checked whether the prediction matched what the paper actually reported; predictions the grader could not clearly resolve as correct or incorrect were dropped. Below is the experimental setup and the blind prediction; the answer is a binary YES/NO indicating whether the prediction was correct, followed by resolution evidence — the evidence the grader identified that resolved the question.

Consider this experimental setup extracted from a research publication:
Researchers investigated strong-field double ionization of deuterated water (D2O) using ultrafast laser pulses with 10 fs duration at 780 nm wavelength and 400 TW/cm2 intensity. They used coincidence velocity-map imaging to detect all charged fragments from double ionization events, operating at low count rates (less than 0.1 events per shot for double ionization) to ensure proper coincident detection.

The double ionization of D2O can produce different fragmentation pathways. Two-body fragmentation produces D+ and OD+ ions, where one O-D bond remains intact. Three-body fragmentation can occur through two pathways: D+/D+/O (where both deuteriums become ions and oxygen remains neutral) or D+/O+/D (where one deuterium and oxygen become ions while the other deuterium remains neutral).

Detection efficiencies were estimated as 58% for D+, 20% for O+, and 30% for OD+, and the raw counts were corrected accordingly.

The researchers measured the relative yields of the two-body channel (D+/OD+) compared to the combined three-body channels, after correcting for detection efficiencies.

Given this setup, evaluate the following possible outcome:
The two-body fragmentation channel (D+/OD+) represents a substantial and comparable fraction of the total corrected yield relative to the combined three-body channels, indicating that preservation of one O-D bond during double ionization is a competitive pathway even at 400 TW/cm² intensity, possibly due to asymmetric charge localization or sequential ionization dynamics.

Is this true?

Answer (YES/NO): NO